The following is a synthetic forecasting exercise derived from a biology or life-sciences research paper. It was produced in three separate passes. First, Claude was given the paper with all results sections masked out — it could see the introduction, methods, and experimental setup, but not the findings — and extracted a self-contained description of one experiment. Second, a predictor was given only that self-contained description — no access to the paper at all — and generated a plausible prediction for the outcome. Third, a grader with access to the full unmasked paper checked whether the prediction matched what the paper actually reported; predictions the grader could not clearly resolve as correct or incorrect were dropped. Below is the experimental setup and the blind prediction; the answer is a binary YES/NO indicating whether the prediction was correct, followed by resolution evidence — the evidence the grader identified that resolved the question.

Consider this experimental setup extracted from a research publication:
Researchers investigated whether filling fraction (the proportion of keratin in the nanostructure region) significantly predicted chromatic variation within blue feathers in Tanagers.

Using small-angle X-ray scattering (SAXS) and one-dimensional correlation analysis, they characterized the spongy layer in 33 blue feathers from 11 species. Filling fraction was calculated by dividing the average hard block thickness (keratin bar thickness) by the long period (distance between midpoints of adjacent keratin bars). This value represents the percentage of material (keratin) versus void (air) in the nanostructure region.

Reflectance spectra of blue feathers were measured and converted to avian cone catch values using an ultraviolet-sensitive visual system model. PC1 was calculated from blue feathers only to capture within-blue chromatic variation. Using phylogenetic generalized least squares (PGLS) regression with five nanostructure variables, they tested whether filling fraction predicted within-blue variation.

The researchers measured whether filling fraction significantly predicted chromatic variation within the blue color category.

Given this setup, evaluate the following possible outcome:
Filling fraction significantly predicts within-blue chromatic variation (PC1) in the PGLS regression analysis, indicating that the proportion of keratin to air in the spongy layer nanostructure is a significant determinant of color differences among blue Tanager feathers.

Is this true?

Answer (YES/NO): NO